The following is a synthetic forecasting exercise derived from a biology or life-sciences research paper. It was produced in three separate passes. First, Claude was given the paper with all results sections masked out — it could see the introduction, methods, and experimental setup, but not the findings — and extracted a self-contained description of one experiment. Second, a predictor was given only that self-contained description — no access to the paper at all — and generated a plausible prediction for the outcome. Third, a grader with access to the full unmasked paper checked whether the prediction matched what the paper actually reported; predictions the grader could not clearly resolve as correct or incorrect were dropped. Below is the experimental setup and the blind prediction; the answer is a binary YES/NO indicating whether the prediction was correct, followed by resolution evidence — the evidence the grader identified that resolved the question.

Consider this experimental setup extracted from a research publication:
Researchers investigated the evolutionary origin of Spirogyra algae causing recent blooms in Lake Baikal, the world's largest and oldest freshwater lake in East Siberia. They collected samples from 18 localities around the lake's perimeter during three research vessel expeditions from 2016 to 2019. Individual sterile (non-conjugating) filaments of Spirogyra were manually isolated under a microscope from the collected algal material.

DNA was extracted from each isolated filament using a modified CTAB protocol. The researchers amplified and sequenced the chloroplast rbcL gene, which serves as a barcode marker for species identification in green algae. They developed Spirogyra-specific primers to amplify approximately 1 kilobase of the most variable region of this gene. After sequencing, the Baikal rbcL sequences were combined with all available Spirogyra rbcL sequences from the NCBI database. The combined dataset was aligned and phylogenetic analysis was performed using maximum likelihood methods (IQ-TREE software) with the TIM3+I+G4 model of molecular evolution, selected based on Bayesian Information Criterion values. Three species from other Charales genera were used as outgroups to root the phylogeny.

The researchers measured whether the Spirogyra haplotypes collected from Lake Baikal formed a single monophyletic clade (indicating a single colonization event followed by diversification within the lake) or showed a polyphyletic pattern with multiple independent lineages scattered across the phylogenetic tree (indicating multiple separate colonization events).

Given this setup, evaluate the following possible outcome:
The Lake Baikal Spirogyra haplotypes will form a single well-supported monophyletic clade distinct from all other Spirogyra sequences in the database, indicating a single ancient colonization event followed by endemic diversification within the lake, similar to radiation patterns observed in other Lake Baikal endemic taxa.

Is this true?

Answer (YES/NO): NO